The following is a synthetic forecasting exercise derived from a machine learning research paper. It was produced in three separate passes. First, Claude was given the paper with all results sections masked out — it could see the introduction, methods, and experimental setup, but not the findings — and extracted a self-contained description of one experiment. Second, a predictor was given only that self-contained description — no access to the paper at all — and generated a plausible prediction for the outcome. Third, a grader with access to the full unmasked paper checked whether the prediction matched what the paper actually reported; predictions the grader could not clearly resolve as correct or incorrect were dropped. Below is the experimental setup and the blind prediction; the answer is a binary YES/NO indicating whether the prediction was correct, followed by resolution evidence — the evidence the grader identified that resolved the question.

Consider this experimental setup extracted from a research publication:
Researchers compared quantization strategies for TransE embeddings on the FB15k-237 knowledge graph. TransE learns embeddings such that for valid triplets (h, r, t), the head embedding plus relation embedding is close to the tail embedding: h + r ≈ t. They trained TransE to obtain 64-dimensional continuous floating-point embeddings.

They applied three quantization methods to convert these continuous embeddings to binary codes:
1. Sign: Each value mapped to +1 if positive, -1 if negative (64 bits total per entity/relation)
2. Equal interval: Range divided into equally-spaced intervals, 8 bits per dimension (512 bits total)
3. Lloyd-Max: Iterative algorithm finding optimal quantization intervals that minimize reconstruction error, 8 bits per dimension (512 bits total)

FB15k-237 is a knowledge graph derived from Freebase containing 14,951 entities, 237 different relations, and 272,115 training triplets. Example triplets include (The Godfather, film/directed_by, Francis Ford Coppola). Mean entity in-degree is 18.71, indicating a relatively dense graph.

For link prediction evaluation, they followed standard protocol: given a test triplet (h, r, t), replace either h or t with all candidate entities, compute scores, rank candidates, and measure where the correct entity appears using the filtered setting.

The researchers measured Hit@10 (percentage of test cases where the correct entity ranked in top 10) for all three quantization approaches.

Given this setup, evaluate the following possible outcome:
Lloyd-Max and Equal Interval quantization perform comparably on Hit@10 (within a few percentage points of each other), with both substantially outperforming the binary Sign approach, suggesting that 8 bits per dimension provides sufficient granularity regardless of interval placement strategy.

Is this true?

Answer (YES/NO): NO